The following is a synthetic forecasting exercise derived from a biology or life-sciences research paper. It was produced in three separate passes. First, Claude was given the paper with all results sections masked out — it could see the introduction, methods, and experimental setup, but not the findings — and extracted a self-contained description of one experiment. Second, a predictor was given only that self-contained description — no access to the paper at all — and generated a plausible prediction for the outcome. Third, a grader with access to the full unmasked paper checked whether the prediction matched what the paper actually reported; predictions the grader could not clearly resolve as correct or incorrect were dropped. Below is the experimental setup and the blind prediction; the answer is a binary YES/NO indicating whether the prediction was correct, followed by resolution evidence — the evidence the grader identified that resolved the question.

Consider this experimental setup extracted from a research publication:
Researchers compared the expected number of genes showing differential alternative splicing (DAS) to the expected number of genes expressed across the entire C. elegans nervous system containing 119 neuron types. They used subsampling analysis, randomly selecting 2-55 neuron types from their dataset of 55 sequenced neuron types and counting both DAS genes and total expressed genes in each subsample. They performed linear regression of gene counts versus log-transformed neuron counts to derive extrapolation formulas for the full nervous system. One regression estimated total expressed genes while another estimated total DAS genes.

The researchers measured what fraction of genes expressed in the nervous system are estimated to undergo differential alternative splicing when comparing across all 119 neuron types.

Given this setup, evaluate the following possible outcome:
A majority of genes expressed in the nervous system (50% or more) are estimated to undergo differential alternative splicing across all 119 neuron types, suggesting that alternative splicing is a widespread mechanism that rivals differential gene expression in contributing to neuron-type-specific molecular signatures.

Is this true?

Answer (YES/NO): NO